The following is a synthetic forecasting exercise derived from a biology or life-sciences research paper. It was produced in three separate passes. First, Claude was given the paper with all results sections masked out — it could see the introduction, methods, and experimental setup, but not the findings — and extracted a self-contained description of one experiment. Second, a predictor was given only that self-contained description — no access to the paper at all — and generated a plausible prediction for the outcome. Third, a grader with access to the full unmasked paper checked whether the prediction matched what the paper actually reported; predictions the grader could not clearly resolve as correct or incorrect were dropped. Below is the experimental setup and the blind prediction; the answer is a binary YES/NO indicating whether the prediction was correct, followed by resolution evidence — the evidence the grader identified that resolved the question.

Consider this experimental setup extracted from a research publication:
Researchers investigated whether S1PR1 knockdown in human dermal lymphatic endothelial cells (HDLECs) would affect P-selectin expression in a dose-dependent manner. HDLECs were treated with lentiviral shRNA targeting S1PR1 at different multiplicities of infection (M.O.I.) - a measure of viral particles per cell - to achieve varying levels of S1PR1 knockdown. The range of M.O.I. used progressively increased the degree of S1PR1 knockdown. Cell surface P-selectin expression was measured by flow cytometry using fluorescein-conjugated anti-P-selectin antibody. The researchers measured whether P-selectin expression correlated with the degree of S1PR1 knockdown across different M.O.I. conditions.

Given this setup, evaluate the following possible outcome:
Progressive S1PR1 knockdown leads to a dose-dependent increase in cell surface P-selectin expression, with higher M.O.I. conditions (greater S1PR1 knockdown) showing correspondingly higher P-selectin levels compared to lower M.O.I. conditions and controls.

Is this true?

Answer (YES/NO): YES